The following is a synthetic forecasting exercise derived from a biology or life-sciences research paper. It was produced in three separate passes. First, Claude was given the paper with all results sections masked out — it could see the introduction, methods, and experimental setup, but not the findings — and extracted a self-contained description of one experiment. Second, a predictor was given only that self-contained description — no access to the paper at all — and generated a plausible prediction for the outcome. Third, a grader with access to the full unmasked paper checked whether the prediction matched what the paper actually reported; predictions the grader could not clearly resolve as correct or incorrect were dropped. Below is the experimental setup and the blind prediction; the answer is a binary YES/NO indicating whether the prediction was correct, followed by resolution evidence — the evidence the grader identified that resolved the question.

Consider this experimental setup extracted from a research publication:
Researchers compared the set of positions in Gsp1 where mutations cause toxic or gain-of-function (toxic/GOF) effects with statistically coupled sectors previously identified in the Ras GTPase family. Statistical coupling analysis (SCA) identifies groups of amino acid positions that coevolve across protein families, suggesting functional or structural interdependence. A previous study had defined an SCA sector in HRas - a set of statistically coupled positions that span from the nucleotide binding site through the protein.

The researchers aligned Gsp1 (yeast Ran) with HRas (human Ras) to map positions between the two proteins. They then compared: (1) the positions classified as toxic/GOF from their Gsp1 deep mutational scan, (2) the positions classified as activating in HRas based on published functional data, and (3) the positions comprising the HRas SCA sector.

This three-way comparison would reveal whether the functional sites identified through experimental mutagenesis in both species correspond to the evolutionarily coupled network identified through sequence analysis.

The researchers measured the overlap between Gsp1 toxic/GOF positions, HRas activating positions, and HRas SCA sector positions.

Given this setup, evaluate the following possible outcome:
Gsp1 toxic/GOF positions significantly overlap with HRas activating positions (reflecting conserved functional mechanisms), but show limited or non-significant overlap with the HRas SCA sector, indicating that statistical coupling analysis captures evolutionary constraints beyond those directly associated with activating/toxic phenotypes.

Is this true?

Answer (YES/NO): NO